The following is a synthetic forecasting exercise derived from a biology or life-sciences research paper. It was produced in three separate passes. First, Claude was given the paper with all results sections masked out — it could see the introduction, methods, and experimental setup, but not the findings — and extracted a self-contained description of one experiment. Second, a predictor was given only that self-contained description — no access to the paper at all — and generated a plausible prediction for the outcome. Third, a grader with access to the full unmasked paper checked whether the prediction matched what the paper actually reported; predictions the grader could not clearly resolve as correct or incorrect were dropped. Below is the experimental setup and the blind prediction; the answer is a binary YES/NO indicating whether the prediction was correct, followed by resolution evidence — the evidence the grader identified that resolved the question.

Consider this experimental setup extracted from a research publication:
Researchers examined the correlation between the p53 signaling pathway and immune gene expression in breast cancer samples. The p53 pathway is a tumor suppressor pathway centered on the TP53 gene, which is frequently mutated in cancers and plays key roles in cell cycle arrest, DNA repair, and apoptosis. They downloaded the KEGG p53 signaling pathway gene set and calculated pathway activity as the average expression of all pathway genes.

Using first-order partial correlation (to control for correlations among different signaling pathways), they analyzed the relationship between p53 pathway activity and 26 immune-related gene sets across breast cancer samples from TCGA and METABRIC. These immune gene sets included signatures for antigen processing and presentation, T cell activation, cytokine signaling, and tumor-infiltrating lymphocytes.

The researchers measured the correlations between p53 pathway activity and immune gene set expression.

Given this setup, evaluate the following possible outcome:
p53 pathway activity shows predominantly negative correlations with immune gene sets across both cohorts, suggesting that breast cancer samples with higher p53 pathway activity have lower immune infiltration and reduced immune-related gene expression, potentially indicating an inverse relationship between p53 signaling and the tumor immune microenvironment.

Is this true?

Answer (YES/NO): NO